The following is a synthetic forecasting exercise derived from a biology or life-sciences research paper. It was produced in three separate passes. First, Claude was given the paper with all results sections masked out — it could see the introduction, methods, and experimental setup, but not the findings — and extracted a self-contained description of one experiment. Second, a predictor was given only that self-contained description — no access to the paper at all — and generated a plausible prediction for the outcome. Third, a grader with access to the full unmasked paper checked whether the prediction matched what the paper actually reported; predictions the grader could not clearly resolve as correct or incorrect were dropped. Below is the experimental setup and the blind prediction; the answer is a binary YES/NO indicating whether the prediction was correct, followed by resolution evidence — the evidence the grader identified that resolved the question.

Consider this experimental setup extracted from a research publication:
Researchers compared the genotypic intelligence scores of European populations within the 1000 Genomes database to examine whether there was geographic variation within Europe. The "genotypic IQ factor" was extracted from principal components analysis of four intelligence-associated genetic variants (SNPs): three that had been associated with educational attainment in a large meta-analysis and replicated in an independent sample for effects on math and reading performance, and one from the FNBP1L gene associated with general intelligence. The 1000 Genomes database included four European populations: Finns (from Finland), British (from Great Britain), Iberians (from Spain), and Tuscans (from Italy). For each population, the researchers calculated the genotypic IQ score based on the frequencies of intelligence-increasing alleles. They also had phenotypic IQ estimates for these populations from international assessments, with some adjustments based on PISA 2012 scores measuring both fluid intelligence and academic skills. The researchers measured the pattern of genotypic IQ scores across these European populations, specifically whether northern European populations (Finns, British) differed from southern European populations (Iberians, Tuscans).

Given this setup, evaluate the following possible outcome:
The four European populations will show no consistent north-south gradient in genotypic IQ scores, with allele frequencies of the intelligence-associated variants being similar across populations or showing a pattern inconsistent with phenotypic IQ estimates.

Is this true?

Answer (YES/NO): NO